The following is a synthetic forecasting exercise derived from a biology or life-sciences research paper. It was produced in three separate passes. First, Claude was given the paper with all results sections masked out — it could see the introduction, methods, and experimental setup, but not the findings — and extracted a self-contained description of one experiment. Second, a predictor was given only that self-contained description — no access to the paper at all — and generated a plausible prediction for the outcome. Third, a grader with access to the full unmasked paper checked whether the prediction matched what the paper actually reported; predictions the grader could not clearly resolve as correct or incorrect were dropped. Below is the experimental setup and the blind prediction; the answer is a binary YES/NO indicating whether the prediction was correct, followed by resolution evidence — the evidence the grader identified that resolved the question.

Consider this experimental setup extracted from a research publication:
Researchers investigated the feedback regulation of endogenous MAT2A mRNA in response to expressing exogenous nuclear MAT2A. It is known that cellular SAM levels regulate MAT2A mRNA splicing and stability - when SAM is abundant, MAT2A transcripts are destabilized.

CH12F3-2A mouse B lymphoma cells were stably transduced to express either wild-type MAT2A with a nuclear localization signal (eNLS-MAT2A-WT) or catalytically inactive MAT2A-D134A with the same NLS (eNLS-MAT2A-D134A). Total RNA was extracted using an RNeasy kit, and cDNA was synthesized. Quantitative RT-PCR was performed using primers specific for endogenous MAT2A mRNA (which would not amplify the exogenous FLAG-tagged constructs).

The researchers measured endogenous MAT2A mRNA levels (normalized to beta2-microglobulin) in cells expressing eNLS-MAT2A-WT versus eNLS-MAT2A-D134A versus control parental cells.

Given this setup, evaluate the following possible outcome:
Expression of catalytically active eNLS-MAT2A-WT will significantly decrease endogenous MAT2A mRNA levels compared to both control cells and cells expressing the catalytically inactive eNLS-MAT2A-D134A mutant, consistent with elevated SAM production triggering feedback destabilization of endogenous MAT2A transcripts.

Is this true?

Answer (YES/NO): YES